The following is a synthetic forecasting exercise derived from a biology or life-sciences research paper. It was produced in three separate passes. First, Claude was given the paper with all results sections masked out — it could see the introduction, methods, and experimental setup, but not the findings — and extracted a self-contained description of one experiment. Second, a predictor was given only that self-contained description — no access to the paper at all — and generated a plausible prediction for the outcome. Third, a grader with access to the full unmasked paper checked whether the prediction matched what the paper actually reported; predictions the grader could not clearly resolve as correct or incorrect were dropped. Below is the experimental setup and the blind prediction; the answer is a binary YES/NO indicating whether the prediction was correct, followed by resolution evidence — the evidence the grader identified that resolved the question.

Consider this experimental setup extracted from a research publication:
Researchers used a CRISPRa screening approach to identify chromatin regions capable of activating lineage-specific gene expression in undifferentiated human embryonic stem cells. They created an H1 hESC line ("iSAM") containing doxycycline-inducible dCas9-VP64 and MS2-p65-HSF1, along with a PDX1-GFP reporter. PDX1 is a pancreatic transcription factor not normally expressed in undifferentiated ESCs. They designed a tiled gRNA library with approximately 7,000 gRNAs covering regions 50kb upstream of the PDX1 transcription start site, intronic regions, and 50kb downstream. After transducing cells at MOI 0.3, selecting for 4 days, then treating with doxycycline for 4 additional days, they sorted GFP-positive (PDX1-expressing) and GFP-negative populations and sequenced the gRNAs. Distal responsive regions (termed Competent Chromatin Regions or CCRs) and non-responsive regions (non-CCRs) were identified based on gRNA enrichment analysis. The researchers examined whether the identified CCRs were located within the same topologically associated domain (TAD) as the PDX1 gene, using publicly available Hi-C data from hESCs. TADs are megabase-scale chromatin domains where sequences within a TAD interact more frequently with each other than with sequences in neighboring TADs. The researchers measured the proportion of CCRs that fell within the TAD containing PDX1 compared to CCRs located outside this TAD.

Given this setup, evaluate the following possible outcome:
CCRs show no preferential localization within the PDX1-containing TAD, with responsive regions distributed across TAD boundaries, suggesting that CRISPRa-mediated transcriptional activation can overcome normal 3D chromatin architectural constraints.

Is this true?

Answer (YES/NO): NO